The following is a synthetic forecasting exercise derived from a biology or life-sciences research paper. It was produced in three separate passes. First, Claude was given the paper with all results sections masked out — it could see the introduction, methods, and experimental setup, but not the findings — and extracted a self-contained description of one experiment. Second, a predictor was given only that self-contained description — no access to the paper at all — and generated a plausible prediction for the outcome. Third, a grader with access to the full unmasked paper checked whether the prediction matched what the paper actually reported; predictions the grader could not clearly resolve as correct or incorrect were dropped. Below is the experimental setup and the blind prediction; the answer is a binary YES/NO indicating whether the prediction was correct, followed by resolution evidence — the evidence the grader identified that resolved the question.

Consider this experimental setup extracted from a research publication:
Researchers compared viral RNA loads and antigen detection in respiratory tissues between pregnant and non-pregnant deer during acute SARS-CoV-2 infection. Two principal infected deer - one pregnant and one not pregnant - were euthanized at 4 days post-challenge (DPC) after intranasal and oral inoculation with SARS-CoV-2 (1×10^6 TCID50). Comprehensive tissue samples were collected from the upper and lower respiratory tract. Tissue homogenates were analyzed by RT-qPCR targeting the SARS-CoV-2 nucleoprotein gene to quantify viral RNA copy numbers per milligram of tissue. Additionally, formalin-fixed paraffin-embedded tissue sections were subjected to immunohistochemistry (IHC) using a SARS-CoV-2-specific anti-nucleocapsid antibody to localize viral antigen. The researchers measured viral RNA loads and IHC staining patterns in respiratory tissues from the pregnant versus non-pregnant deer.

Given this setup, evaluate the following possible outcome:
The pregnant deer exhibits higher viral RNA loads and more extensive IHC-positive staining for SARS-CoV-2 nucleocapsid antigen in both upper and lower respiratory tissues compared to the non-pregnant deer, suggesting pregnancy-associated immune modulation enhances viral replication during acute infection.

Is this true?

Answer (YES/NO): NO